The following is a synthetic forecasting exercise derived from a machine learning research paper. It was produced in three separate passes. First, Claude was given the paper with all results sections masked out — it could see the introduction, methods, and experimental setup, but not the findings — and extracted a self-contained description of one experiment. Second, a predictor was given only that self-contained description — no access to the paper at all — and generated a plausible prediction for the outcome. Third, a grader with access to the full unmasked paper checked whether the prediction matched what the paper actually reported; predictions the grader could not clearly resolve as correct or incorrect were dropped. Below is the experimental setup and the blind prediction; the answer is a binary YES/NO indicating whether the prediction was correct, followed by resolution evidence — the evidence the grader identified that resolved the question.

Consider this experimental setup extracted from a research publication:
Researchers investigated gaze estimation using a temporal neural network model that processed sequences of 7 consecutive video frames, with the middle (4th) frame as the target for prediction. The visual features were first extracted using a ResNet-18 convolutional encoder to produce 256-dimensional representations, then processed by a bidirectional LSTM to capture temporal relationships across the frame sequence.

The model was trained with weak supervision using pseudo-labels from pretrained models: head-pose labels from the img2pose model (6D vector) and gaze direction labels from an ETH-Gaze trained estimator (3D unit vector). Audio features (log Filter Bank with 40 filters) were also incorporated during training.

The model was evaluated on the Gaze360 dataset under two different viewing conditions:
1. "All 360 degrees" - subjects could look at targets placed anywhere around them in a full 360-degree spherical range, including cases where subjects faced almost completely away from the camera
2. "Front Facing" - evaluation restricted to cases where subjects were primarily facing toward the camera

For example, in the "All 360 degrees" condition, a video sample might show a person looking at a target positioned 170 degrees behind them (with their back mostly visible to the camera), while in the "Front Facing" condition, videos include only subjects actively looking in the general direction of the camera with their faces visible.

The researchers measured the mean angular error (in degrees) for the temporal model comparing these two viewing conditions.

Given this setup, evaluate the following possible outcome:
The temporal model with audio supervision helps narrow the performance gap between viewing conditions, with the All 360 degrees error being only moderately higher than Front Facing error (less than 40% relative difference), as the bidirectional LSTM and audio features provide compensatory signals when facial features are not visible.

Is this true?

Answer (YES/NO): NO